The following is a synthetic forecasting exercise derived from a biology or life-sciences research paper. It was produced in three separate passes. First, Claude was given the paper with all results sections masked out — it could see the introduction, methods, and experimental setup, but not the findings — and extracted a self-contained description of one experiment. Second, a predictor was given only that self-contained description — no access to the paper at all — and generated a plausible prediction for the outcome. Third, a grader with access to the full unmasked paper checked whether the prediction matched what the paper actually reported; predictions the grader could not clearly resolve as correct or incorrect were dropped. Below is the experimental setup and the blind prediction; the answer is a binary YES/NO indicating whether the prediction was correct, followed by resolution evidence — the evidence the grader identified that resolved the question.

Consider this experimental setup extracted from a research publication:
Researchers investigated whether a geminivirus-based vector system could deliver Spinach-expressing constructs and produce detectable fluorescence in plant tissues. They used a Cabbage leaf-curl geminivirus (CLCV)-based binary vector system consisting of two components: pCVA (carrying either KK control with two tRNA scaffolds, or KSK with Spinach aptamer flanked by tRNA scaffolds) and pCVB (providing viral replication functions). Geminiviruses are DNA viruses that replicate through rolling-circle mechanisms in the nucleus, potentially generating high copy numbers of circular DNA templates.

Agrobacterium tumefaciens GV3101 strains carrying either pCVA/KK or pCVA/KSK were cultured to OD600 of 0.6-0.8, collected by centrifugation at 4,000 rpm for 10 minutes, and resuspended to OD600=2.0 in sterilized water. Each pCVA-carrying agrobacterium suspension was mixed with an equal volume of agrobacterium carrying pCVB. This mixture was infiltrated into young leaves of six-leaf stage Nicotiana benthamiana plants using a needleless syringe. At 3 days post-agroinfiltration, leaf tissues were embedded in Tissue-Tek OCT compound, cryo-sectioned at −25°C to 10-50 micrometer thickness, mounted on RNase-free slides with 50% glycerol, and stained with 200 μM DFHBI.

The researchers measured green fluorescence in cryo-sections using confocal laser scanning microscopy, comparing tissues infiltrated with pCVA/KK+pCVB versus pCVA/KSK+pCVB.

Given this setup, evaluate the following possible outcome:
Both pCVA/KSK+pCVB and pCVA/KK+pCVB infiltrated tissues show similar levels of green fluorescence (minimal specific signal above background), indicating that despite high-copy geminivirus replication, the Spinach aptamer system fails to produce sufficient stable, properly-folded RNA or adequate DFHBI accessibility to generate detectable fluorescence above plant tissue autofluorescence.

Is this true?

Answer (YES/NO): YES